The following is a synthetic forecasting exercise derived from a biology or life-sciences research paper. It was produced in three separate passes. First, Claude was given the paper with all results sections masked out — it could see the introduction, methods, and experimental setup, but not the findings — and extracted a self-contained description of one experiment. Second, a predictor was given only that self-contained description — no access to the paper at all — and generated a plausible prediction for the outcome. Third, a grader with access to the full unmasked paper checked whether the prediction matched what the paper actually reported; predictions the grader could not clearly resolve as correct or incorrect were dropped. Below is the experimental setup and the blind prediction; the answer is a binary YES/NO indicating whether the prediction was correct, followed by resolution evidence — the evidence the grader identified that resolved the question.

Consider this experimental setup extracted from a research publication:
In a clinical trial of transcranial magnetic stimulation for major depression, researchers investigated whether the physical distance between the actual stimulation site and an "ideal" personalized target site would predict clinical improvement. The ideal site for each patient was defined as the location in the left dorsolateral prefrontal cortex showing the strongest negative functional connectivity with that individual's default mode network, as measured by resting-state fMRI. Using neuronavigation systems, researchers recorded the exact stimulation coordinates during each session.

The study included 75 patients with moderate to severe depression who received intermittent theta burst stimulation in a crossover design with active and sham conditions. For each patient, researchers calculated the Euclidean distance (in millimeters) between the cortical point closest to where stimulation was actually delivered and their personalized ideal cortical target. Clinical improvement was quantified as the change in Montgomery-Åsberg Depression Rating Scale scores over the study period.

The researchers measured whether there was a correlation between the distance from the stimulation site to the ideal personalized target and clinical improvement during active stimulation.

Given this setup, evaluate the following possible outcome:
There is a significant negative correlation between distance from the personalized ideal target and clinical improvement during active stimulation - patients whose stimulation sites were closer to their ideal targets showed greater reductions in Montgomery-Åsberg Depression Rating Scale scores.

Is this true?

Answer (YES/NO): NO